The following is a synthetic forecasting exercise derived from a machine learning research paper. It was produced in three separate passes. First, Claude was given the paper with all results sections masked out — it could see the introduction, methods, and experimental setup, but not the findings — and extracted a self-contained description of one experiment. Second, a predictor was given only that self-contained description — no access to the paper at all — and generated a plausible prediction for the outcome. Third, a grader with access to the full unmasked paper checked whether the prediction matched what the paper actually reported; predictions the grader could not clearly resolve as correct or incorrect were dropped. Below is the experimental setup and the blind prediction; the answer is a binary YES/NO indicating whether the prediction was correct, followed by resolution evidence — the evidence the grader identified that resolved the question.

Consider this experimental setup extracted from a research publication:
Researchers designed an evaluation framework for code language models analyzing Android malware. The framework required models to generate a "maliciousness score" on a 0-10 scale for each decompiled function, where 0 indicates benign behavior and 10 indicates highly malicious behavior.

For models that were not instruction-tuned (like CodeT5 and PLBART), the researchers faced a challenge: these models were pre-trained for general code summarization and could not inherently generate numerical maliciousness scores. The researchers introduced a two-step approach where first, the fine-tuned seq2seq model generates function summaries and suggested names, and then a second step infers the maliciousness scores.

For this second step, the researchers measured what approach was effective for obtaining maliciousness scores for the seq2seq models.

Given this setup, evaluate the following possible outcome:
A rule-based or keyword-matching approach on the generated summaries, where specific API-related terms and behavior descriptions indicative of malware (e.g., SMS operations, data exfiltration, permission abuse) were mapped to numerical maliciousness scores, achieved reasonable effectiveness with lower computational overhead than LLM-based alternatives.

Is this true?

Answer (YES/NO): NO